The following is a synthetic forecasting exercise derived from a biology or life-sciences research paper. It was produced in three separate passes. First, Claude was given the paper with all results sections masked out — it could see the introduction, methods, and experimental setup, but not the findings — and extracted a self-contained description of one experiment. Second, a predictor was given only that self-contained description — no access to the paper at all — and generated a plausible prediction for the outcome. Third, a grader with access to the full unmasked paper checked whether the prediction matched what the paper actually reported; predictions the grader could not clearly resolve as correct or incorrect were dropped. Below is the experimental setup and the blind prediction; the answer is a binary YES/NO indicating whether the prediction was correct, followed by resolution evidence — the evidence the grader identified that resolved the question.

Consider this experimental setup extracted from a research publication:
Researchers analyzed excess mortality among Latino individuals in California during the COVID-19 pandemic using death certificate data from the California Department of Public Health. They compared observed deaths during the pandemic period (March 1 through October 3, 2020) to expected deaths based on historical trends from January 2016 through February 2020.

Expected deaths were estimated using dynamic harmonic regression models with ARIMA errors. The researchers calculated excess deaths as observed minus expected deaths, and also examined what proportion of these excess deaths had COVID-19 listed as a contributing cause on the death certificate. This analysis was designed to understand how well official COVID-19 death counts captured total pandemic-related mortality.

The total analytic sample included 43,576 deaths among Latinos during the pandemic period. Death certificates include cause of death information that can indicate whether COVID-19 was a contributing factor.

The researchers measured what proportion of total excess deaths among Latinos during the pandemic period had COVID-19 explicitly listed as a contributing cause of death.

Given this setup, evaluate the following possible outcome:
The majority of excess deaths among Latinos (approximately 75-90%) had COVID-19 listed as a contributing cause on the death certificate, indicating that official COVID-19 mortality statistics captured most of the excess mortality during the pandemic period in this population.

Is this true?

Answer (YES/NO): NO